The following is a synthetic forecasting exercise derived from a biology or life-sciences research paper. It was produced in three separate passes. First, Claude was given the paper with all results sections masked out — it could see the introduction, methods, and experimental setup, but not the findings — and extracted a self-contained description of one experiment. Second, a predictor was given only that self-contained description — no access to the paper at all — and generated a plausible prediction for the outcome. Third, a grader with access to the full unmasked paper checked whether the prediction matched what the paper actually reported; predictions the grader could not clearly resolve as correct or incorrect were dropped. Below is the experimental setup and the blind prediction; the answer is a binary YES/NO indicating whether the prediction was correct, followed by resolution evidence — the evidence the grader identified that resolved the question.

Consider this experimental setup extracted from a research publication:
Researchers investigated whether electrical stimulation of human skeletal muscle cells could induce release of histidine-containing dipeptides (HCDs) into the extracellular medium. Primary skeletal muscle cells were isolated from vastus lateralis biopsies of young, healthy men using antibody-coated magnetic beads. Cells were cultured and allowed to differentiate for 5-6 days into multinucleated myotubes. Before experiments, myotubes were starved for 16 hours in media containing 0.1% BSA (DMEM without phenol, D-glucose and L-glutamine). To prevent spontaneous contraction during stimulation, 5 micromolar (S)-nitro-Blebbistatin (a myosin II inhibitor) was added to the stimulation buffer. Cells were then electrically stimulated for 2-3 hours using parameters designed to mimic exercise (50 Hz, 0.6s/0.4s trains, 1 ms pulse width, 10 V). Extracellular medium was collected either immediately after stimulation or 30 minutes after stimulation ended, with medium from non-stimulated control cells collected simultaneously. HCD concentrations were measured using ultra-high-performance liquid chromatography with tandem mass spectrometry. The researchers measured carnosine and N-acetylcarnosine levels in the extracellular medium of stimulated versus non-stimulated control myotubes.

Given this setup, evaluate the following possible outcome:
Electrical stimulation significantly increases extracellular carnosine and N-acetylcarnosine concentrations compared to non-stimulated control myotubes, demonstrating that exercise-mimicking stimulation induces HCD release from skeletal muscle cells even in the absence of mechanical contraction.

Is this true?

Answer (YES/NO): NO